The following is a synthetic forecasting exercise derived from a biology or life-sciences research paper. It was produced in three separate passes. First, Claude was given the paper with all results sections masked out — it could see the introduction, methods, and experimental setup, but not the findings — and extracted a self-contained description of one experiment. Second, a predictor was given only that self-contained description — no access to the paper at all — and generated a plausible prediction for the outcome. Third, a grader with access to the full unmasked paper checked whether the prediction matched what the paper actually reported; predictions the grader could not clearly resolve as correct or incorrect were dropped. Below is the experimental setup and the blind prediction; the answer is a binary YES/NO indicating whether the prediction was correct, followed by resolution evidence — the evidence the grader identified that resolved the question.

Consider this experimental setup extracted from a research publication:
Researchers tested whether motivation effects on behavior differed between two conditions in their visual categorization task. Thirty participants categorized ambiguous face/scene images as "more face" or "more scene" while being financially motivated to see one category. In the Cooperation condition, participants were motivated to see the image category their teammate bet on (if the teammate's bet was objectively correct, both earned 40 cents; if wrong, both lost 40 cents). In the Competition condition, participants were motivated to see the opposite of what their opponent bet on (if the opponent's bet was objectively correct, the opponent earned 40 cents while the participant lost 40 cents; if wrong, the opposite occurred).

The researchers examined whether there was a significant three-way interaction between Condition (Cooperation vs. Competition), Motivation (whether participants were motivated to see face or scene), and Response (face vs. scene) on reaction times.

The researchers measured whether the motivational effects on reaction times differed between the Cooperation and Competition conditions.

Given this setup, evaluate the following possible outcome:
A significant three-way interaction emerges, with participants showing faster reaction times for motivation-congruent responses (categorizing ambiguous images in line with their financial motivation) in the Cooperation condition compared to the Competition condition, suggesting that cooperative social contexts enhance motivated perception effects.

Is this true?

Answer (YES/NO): NO